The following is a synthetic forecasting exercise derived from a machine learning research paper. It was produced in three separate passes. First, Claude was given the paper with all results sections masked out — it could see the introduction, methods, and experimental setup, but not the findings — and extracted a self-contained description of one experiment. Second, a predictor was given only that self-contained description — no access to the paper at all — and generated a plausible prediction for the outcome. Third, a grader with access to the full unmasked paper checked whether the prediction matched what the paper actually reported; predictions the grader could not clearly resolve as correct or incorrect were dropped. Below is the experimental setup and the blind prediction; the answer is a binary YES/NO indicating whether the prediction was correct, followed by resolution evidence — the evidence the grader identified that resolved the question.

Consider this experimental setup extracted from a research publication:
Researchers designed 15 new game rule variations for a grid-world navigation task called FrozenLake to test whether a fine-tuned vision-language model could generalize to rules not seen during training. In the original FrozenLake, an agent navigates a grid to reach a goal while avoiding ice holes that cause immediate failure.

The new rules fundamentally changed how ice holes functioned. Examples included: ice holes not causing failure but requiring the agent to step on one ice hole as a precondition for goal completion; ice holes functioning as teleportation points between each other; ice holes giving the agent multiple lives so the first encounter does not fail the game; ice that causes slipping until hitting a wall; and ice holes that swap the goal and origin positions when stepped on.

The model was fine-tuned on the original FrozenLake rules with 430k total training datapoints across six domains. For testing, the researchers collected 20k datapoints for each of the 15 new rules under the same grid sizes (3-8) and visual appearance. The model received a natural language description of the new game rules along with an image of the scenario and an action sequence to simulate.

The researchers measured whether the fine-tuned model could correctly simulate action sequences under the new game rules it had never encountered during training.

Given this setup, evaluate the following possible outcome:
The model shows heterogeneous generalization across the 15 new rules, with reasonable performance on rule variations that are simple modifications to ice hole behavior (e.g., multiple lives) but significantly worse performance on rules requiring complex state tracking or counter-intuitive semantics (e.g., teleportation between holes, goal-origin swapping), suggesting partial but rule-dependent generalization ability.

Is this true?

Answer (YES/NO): NO